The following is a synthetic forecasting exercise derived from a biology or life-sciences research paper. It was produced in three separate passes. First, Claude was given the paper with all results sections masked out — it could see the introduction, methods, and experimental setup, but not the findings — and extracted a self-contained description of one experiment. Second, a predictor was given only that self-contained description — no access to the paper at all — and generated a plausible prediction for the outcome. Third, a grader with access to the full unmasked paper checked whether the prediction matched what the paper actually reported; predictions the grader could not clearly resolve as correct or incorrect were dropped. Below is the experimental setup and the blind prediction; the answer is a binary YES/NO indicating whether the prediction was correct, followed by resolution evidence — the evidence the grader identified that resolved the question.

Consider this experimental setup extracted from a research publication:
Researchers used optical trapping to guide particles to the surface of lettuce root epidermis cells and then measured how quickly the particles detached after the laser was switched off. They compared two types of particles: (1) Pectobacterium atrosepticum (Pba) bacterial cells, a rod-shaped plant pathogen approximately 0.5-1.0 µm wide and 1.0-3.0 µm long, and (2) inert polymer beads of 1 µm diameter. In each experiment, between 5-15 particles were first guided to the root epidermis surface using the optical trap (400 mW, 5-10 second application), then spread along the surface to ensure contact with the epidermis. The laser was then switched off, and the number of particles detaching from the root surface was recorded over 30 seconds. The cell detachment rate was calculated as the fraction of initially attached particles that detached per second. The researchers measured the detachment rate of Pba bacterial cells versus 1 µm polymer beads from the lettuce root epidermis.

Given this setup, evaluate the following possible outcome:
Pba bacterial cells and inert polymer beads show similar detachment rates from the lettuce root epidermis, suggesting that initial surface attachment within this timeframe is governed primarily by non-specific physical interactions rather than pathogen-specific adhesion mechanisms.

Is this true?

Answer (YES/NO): NO